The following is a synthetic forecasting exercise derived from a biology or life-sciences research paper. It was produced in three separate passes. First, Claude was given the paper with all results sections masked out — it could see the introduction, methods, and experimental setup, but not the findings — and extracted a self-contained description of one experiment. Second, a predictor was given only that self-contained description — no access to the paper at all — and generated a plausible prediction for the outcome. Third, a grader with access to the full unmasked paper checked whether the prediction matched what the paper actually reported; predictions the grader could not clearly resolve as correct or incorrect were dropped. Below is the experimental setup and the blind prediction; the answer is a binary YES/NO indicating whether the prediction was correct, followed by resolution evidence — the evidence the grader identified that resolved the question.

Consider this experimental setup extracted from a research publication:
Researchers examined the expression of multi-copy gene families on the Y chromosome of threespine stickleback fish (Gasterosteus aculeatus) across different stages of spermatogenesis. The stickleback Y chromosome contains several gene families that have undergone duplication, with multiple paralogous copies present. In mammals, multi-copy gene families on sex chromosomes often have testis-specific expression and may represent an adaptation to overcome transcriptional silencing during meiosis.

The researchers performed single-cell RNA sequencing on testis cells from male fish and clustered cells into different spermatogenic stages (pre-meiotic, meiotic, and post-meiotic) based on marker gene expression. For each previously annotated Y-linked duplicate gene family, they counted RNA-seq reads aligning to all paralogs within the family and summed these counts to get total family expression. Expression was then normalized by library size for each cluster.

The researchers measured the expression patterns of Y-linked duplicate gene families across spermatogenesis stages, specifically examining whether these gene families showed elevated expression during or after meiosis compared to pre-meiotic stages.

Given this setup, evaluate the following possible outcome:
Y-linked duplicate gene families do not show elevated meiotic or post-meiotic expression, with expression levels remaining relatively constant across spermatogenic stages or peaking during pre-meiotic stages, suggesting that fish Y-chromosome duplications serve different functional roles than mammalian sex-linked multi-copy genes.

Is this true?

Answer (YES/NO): NO